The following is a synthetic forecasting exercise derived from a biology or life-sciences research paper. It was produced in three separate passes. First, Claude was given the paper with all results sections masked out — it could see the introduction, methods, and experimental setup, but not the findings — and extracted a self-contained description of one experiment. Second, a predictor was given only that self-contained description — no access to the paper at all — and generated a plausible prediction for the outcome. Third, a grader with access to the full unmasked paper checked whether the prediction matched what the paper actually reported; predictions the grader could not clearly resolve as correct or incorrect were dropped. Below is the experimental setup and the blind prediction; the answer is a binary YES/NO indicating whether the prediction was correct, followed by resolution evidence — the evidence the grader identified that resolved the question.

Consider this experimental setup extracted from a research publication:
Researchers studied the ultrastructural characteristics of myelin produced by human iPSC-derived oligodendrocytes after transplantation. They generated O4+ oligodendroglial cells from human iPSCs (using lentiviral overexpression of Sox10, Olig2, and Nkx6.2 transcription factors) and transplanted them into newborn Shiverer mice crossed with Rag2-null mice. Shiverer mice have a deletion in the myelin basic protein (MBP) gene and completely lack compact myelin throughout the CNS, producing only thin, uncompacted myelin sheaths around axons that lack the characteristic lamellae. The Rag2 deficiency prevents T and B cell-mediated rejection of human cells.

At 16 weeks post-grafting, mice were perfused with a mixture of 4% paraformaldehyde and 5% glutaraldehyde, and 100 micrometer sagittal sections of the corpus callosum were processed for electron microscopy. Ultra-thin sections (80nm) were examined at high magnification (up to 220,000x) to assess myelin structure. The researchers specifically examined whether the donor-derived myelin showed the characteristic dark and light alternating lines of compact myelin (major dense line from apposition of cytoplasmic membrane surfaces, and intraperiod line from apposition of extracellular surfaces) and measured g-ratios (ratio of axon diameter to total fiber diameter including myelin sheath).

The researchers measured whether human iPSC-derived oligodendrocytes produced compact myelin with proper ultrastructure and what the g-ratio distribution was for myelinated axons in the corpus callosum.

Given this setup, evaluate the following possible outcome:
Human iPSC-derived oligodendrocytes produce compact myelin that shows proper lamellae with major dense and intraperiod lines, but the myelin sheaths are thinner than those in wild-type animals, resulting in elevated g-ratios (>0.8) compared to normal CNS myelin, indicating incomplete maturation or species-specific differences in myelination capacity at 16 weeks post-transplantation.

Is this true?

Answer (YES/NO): NO